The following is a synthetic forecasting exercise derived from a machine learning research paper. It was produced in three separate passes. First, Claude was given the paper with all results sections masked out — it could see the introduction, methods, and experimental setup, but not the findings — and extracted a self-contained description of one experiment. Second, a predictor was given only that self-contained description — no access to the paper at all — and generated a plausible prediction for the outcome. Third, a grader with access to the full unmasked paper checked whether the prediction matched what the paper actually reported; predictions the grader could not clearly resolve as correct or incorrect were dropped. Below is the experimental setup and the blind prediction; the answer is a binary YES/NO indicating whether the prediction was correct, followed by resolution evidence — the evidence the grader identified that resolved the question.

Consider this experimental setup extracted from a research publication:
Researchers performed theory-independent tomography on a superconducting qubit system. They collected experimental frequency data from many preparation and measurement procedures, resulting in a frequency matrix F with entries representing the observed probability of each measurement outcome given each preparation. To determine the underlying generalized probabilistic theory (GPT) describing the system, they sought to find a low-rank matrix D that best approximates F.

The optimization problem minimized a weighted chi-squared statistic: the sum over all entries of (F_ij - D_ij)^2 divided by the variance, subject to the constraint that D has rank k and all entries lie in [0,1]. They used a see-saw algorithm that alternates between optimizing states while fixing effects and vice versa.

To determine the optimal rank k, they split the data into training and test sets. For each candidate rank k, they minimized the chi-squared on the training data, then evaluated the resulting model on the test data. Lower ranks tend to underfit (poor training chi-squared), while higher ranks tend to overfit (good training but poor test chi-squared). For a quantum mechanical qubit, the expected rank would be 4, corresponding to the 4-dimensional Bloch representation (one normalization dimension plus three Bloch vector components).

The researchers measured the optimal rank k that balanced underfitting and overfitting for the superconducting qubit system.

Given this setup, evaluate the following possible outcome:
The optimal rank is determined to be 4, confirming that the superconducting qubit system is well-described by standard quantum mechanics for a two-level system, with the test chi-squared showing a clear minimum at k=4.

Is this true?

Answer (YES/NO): YES